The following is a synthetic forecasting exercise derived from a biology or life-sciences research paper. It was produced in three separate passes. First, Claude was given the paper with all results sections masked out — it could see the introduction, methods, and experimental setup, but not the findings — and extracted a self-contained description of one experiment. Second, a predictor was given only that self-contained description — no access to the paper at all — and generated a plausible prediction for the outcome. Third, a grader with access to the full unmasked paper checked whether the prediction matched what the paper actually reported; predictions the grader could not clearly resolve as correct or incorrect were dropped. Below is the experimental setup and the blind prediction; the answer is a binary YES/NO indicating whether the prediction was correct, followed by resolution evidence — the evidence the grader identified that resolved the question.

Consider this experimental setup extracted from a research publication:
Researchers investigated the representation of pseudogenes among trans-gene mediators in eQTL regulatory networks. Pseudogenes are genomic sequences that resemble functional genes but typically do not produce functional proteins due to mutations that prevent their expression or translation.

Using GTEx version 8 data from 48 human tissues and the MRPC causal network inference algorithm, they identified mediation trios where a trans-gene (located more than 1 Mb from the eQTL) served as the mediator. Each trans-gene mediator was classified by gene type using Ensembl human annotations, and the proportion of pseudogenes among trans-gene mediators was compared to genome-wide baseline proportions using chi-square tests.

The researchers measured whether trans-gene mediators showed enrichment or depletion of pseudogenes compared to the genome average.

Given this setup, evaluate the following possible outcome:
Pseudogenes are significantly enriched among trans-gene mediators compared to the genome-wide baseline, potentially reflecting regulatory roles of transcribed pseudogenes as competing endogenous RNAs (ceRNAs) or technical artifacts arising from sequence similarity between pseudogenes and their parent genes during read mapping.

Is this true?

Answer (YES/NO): YES